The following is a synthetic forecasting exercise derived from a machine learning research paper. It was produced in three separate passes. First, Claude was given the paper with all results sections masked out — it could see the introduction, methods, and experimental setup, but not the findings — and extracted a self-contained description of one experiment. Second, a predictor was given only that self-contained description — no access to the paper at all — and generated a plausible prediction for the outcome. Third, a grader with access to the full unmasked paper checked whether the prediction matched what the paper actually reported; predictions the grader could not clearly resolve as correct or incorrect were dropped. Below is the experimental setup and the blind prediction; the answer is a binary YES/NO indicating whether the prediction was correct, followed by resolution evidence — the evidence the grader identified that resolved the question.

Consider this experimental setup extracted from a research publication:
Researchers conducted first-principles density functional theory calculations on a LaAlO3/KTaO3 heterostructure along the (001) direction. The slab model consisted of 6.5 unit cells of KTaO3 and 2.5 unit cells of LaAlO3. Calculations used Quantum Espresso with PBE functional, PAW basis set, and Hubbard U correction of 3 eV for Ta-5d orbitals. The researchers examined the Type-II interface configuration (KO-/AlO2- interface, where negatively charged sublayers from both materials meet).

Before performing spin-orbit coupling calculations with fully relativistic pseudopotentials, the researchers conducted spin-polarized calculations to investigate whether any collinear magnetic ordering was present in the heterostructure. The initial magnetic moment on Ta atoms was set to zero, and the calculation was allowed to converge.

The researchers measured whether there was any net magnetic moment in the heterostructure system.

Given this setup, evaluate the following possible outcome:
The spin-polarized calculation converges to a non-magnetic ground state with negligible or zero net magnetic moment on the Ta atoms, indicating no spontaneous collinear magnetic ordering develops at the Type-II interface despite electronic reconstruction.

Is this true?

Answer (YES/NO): YES